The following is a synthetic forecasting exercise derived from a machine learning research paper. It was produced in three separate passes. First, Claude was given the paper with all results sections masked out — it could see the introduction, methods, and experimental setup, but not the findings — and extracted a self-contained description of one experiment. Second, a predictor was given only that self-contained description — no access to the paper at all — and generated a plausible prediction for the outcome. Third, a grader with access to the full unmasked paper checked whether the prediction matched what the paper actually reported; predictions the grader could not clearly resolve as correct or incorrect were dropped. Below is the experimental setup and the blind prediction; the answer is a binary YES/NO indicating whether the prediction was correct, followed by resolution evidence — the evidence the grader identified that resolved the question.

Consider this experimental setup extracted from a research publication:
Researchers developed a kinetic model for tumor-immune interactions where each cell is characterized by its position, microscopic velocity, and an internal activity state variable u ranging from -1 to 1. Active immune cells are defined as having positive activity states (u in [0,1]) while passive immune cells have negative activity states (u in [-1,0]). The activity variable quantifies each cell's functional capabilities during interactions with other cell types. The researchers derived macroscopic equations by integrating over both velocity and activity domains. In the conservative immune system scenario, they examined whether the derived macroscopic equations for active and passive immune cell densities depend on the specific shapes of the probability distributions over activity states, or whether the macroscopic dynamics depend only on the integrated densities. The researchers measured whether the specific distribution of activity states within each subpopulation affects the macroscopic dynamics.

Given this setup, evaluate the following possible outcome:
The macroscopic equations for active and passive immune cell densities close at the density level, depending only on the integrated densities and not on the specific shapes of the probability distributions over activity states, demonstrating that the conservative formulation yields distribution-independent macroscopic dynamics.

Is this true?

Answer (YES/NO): YES